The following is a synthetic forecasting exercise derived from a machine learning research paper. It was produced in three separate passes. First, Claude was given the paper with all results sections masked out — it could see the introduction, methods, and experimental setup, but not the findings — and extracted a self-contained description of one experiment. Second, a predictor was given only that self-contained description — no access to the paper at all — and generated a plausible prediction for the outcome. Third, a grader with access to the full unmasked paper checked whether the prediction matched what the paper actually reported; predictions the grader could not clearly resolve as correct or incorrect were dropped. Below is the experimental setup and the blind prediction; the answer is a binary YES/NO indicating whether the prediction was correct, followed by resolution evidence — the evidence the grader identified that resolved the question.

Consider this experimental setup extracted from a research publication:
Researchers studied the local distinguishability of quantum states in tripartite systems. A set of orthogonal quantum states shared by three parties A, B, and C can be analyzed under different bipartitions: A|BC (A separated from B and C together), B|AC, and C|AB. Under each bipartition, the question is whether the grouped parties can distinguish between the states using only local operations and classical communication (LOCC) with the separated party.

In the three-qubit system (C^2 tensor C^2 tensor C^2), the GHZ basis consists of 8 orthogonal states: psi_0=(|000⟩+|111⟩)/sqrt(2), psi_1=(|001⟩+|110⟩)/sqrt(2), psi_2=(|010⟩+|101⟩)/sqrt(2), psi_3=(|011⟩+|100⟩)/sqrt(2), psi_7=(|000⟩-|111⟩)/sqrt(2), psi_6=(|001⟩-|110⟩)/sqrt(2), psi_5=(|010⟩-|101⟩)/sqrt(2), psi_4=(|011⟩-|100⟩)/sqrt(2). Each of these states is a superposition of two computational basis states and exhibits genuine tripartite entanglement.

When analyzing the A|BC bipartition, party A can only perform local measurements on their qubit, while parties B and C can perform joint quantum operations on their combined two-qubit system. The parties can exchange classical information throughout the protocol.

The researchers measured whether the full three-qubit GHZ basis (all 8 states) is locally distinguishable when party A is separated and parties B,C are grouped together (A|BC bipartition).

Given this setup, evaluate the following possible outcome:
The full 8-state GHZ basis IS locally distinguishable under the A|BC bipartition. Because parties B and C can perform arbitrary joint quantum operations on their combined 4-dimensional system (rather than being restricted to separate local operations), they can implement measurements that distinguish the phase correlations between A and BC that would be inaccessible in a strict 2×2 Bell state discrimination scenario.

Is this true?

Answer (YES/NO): NO